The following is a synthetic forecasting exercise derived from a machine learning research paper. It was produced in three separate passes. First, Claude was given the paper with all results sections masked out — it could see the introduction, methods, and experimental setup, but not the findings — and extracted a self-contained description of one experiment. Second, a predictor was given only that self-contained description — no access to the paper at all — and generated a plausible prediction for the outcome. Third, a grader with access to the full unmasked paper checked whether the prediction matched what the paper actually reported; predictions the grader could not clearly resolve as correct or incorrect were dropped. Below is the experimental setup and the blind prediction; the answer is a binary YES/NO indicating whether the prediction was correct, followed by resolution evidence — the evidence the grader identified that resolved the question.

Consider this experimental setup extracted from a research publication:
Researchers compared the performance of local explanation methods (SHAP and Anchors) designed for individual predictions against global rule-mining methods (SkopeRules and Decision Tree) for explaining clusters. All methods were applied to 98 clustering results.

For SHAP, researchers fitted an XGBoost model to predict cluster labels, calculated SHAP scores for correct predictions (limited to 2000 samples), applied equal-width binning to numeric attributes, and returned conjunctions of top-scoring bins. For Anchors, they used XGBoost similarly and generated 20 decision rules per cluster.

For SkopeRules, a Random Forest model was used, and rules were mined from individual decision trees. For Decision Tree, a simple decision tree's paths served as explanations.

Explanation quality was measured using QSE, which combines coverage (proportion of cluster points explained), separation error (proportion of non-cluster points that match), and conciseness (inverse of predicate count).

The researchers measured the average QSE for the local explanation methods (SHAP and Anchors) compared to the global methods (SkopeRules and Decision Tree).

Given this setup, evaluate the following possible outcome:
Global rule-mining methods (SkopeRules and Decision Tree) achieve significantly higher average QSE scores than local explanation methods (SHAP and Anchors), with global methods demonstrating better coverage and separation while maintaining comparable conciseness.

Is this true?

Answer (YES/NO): NO